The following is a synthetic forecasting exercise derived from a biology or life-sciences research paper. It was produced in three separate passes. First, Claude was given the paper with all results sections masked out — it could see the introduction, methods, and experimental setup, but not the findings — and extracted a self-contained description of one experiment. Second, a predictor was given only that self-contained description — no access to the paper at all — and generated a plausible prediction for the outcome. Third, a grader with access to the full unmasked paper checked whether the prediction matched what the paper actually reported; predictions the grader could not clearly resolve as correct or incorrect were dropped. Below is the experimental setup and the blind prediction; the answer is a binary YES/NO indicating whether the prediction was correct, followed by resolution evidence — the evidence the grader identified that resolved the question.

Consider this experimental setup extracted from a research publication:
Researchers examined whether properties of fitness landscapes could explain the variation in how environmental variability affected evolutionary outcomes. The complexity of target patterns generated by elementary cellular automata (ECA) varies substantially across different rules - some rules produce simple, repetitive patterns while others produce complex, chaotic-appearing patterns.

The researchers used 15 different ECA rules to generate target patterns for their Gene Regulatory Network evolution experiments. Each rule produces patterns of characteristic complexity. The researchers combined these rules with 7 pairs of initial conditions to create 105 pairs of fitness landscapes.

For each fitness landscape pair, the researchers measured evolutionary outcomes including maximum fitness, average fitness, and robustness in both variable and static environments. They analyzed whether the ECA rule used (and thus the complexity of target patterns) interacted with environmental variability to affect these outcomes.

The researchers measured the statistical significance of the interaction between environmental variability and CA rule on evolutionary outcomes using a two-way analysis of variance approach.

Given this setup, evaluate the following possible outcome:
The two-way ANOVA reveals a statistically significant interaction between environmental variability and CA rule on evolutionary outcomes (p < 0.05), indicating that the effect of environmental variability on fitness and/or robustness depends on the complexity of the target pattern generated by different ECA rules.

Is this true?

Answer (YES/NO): YES